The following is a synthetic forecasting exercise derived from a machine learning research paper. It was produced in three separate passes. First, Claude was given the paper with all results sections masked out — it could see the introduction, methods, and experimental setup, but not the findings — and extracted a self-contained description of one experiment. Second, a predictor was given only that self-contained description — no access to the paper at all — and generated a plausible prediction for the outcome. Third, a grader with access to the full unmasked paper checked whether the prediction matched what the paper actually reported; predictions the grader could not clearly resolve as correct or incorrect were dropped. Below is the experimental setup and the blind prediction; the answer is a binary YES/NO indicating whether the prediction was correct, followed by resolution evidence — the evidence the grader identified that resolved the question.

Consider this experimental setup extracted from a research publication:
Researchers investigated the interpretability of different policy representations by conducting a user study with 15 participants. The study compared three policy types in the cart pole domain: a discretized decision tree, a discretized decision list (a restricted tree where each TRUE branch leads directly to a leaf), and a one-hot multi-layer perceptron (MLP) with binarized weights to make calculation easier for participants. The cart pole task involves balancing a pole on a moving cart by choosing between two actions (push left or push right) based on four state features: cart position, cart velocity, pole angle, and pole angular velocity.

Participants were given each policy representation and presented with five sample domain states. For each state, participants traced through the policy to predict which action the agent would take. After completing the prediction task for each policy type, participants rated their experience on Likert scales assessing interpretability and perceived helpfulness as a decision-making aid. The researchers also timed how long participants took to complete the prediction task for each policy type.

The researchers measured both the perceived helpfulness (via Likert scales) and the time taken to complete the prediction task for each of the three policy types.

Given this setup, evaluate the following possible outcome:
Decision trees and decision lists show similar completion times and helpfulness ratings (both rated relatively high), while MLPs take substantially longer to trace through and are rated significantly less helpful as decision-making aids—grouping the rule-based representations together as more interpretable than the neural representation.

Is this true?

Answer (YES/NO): YES